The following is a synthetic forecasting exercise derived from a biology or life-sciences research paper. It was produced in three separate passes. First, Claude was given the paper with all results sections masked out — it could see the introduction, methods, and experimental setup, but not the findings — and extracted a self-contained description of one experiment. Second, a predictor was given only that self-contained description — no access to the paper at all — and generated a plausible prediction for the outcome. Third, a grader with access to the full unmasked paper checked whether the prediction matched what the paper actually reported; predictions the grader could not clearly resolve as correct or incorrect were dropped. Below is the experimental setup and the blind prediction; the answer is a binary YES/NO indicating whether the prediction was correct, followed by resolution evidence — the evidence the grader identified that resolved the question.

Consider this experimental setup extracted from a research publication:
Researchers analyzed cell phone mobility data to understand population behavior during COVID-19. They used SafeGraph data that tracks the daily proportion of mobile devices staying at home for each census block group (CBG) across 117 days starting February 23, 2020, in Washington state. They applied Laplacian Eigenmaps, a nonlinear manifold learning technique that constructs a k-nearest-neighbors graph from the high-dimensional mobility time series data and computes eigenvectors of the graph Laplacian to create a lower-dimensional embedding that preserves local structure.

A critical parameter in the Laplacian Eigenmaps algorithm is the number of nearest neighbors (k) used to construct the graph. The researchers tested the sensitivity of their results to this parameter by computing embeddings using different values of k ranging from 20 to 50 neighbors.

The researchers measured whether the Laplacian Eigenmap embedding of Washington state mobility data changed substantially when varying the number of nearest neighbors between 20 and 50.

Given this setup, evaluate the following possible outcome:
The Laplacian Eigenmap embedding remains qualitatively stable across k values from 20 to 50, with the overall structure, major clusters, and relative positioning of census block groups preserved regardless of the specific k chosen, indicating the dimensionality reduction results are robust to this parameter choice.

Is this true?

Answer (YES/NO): YES